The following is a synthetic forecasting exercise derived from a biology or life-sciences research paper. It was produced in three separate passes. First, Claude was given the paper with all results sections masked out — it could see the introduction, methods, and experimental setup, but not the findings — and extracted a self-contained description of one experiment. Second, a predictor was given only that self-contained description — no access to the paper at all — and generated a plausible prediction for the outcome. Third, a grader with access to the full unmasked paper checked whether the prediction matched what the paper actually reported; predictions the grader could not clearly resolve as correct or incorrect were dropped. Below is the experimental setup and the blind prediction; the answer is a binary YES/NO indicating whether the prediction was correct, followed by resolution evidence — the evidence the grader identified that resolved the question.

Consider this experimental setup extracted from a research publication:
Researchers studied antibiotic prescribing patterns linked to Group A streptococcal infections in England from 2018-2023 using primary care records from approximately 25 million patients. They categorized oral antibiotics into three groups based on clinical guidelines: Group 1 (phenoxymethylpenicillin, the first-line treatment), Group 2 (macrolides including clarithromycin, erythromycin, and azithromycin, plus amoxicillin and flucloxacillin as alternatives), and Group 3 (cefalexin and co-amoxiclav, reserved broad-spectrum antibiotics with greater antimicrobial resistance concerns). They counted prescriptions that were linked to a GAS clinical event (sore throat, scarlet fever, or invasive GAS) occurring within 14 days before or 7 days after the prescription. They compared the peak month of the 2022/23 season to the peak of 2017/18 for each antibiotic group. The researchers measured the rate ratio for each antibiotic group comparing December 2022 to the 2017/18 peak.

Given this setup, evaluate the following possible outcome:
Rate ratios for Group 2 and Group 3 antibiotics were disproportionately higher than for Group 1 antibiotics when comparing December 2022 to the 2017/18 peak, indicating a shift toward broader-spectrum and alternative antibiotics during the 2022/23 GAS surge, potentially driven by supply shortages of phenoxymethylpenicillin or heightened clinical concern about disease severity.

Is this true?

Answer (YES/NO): YES